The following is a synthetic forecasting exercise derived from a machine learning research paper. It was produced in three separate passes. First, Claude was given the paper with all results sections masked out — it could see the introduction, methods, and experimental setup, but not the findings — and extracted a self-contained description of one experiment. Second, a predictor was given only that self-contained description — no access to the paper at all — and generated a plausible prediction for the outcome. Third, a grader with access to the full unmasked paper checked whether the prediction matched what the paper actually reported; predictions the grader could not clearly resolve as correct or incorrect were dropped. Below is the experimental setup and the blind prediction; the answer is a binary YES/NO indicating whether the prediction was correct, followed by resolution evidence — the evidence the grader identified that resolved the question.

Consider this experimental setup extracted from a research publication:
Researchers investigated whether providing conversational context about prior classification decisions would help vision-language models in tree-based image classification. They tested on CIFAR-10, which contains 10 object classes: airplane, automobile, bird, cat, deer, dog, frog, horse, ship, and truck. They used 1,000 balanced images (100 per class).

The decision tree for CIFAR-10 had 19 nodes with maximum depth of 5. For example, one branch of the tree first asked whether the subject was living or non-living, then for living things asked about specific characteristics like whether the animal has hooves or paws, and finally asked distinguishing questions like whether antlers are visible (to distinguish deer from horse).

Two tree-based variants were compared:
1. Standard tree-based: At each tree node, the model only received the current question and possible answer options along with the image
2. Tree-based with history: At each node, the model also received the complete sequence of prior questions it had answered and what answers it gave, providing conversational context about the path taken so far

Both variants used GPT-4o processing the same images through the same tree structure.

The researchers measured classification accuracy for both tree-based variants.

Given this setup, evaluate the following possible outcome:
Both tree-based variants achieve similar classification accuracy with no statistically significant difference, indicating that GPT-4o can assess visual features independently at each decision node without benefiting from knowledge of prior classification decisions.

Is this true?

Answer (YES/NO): NO